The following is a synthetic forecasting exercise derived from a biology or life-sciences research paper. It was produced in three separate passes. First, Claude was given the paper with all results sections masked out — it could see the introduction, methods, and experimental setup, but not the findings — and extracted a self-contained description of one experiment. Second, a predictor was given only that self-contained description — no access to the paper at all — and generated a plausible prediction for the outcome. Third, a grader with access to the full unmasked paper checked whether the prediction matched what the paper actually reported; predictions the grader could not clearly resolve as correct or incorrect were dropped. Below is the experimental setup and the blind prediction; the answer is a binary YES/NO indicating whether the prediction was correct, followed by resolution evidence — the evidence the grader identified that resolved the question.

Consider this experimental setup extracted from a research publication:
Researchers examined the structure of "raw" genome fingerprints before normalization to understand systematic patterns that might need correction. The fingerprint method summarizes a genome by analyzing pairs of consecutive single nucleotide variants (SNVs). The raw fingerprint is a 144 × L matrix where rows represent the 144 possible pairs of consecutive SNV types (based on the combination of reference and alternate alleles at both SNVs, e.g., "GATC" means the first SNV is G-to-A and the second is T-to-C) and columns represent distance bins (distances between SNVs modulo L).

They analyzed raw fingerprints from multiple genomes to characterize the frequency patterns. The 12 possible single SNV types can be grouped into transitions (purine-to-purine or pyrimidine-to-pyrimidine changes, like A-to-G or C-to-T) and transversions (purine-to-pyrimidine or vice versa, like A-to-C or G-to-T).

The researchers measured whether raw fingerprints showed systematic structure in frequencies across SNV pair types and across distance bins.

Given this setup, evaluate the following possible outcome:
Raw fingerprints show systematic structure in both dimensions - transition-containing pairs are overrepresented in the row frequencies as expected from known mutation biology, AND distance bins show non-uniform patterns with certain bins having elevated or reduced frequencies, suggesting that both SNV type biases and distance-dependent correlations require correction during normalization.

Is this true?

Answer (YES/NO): YES